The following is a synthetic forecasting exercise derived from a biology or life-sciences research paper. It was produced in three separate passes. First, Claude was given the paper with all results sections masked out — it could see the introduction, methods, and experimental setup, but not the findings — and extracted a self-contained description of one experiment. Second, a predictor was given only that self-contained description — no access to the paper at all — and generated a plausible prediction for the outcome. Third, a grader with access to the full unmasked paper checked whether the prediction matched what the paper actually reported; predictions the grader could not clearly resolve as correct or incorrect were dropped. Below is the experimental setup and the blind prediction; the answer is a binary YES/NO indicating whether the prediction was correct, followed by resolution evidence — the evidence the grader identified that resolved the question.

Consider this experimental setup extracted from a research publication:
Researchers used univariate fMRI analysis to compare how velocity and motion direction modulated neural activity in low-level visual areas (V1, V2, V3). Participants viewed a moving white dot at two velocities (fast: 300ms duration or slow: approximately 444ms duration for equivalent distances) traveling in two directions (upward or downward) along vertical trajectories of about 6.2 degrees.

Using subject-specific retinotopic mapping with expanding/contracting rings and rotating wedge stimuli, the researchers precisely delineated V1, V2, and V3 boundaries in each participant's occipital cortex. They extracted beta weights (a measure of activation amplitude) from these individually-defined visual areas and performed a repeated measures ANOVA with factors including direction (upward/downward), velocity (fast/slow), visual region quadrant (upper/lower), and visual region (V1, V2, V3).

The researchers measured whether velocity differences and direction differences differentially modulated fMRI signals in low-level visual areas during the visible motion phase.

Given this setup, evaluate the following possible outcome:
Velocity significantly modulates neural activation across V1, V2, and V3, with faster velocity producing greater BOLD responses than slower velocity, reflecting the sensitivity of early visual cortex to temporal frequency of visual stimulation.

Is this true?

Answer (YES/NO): NO